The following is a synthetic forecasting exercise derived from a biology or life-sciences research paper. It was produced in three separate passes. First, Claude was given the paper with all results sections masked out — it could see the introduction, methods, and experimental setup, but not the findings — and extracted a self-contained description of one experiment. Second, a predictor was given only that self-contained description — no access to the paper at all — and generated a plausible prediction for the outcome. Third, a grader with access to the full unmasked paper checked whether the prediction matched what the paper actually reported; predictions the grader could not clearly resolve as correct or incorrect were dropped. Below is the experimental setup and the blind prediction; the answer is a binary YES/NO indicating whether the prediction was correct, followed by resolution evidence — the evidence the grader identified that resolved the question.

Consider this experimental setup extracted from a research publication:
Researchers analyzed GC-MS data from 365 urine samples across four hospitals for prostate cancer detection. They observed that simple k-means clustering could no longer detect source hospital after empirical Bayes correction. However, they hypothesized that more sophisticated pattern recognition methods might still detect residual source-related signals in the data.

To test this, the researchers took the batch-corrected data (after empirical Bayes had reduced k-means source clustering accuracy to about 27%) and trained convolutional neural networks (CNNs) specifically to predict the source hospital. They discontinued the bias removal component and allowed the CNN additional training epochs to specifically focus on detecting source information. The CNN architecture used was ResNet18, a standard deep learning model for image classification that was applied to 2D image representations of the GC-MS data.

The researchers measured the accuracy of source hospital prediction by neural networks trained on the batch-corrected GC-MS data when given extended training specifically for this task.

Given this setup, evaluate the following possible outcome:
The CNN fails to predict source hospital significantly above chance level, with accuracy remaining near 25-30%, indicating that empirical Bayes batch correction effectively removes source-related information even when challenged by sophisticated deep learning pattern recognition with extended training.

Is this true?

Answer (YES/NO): NO